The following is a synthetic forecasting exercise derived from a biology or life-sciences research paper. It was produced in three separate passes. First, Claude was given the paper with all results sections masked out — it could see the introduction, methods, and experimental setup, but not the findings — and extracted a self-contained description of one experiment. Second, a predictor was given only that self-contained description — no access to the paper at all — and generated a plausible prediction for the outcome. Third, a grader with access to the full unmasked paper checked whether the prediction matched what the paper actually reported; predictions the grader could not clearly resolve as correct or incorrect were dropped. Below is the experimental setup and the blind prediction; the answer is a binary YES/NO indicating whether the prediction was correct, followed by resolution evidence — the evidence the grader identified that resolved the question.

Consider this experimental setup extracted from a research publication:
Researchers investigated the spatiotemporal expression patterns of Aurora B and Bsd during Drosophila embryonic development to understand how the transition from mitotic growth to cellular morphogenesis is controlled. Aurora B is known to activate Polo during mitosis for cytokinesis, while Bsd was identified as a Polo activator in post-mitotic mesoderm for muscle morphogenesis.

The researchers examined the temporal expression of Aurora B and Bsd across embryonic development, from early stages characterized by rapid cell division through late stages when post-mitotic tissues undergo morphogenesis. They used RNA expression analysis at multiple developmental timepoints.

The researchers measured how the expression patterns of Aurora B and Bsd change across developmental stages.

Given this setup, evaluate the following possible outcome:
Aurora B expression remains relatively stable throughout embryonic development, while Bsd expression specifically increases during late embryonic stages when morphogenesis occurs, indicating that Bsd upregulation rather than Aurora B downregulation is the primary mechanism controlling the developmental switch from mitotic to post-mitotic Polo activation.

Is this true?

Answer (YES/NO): NO